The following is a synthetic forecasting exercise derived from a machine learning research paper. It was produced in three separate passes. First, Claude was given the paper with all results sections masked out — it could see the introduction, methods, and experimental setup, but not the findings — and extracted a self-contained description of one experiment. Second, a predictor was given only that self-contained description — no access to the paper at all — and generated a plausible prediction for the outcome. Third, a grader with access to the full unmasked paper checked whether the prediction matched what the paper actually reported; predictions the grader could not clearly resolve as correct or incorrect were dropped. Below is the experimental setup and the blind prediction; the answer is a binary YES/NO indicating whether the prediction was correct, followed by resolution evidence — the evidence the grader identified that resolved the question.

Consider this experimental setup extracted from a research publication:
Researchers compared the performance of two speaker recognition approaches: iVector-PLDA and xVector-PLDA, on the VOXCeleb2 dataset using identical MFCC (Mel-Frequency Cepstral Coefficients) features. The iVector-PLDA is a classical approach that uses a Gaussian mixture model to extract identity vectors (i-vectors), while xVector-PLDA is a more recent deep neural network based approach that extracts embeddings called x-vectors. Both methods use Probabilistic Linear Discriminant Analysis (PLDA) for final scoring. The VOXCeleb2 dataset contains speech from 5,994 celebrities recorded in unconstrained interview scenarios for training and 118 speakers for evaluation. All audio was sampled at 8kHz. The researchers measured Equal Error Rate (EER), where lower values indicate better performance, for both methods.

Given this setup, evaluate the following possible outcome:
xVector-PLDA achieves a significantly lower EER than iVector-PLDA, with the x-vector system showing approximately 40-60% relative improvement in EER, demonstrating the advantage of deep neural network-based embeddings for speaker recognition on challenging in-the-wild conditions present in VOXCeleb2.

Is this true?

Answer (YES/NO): NO